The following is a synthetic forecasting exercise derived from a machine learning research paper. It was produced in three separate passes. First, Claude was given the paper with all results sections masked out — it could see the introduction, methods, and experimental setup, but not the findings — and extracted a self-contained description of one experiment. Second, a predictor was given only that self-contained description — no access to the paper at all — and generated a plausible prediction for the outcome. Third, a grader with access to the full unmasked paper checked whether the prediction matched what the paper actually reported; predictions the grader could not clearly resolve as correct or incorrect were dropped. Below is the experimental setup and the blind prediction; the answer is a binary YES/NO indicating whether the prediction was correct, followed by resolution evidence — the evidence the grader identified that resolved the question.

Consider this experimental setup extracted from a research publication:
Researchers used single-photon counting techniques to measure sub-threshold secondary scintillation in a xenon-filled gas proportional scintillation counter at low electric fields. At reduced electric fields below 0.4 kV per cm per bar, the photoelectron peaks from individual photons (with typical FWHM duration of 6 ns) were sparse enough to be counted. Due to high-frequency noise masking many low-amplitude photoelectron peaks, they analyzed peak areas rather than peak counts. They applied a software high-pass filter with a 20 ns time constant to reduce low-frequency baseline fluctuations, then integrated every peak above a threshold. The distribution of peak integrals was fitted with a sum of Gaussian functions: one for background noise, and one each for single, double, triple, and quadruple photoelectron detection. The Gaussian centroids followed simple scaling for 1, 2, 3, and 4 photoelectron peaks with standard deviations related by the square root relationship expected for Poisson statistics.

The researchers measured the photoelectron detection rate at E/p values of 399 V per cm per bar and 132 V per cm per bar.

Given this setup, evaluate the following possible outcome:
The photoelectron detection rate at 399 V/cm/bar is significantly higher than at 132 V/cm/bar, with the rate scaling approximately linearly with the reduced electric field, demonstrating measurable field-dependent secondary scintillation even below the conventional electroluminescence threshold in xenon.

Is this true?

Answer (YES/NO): NO